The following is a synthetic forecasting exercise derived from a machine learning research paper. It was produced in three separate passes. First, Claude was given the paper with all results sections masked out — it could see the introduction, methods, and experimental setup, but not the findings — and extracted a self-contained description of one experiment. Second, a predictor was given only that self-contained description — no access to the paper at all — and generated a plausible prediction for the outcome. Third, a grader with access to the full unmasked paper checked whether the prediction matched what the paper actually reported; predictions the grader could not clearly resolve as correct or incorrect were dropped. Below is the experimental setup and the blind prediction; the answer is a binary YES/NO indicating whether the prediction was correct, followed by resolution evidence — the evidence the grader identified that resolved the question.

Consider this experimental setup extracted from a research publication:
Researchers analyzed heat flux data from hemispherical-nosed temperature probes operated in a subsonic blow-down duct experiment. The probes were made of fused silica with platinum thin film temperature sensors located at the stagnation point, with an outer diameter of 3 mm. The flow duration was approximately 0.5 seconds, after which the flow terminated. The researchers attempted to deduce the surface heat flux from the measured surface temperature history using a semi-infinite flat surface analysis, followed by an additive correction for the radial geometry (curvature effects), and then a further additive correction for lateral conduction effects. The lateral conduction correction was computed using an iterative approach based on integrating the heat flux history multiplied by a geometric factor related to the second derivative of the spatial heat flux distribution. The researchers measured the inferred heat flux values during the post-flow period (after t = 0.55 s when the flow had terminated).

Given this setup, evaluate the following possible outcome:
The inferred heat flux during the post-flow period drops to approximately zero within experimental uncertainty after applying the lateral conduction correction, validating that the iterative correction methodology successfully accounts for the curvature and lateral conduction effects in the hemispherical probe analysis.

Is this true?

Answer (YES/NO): NO